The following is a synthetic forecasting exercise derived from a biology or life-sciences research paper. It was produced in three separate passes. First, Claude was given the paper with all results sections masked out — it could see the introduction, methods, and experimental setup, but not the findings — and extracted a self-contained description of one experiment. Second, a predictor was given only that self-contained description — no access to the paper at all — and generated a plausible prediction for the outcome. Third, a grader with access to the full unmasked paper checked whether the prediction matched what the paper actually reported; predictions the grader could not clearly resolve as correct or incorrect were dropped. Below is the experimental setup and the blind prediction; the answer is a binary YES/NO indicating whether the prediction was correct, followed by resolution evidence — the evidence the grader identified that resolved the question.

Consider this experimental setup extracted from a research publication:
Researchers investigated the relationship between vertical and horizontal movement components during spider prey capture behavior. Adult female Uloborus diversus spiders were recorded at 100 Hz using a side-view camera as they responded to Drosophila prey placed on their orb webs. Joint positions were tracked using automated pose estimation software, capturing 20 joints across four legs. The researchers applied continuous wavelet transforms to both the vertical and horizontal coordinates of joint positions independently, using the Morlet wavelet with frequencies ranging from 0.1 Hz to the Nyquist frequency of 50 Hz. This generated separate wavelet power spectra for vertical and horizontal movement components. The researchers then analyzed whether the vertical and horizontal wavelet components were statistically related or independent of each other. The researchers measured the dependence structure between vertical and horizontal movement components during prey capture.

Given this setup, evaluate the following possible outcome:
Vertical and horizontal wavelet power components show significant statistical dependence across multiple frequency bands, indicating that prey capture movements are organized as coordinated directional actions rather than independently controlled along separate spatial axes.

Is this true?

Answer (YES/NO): YES